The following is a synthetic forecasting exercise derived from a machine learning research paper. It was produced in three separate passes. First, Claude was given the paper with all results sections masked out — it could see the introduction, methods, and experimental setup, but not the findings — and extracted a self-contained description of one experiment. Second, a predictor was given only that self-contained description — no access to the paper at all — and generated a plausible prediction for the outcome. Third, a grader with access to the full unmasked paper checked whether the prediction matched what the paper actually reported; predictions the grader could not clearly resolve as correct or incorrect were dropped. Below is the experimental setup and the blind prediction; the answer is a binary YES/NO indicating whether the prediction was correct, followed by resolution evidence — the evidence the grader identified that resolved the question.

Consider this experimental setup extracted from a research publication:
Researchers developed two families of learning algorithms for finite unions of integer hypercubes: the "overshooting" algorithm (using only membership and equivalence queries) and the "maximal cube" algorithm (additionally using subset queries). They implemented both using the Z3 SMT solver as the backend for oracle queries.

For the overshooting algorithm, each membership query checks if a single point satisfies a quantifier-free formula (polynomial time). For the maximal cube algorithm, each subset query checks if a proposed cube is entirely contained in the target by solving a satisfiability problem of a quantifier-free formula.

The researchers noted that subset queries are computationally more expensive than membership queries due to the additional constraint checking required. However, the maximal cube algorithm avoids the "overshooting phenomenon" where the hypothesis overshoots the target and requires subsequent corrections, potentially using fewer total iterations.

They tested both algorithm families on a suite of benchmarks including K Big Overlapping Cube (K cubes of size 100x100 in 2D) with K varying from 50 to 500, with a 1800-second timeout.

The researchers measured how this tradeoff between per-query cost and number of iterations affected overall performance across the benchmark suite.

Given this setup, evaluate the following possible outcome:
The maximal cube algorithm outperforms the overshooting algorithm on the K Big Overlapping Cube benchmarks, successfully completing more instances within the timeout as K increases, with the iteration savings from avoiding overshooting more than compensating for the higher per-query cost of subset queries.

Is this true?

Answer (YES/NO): NO